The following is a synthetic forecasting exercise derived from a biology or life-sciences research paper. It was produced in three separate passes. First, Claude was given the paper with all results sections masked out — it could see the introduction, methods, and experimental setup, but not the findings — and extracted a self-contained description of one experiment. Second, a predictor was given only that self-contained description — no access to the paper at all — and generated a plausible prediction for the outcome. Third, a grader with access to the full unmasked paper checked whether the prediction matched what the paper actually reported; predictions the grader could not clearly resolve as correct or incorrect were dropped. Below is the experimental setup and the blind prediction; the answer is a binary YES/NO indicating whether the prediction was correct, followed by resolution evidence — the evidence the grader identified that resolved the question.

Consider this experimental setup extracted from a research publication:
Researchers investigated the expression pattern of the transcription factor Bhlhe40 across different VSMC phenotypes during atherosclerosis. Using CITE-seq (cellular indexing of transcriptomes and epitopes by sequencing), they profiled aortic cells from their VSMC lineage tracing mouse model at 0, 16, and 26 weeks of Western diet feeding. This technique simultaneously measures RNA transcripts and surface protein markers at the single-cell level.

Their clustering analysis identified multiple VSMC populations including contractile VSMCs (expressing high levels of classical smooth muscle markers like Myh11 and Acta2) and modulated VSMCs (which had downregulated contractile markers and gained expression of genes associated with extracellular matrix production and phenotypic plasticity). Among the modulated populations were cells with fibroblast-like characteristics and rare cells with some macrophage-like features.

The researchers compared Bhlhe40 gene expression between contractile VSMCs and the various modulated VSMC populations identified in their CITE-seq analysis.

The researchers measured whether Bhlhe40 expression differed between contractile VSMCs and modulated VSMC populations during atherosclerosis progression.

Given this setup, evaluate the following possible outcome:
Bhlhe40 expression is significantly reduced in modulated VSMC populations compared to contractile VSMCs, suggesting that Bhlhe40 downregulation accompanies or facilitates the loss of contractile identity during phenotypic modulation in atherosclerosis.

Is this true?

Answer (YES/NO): NO